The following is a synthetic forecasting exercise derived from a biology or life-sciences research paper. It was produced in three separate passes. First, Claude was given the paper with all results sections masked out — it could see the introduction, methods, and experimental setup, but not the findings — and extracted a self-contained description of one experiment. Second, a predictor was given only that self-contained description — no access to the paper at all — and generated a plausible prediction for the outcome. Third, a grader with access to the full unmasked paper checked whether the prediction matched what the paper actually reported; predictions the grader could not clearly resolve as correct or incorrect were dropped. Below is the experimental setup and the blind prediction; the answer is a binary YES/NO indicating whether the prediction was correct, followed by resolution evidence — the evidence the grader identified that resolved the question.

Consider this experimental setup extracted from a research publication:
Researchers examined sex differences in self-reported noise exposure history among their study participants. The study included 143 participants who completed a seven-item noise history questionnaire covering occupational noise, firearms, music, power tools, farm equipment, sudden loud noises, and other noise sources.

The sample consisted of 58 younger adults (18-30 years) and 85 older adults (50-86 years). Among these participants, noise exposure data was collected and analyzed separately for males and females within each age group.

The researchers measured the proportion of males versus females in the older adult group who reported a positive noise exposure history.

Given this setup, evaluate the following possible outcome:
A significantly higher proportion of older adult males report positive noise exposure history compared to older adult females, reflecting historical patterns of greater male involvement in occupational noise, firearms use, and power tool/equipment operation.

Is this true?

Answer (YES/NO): YES